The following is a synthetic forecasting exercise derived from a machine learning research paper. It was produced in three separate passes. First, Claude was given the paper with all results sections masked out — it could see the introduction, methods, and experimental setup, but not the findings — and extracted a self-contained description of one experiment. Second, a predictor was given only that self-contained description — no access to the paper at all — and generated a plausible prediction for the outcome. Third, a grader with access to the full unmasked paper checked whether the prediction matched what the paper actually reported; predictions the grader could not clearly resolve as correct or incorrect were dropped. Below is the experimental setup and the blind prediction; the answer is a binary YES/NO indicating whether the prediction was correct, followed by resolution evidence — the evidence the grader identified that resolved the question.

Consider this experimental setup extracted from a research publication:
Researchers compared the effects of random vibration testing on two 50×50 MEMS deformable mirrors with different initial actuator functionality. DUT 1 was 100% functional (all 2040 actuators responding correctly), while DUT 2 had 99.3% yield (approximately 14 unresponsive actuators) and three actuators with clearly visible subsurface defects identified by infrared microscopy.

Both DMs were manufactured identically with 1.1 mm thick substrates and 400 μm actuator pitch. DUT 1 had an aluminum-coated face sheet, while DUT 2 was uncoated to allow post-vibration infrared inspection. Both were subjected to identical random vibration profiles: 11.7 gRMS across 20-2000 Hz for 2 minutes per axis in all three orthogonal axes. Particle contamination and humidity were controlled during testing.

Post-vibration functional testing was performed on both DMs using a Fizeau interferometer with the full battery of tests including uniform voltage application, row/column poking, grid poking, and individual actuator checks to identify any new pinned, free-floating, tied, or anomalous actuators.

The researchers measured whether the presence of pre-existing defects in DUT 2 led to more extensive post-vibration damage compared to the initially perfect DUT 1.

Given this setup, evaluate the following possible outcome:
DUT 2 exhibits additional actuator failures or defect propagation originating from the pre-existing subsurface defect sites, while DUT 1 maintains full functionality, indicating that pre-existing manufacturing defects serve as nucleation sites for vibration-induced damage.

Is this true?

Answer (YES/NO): NO